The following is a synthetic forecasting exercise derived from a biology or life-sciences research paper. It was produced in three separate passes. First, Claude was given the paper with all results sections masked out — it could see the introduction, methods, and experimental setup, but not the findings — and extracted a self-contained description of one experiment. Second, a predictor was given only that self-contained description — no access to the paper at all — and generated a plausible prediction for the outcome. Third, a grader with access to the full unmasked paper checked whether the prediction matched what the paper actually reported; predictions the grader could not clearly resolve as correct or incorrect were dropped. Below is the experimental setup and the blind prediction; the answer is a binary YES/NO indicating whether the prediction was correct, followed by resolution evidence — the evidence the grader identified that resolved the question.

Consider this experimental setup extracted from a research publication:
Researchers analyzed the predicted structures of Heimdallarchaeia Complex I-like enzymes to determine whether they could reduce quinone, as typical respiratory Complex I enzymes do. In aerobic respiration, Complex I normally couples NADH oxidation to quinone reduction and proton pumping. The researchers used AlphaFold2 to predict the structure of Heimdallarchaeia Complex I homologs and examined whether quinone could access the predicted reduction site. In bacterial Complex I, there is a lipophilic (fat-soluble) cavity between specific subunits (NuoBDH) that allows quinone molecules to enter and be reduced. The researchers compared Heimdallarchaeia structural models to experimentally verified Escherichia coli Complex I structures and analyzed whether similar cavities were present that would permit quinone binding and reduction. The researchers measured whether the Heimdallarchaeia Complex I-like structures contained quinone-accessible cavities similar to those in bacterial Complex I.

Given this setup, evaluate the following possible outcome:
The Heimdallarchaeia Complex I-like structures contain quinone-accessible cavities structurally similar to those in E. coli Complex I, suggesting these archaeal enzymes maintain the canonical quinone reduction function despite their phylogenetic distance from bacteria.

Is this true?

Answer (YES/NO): NO